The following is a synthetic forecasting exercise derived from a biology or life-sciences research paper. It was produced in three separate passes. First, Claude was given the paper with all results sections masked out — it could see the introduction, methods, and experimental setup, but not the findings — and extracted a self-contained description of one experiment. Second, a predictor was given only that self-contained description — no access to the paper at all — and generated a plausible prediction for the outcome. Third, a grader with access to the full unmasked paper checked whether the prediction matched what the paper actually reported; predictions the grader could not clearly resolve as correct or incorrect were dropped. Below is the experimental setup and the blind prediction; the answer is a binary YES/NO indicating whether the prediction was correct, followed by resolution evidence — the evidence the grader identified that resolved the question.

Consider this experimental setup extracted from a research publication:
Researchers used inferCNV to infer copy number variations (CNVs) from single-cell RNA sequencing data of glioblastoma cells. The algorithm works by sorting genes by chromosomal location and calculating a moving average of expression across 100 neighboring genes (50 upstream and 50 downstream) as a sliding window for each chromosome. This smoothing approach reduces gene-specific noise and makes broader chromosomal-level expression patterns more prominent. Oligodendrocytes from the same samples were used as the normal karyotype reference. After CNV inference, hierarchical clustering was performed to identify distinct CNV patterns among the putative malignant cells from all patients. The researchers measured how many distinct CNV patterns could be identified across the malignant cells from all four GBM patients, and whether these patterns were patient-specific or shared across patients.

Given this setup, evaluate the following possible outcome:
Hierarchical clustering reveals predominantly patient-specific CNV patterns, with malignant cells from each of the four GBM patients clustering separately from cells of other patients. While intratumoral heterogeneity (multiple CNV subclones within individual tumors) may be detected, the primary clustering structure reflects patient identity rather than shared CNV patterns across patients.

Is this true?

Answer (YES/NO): NO